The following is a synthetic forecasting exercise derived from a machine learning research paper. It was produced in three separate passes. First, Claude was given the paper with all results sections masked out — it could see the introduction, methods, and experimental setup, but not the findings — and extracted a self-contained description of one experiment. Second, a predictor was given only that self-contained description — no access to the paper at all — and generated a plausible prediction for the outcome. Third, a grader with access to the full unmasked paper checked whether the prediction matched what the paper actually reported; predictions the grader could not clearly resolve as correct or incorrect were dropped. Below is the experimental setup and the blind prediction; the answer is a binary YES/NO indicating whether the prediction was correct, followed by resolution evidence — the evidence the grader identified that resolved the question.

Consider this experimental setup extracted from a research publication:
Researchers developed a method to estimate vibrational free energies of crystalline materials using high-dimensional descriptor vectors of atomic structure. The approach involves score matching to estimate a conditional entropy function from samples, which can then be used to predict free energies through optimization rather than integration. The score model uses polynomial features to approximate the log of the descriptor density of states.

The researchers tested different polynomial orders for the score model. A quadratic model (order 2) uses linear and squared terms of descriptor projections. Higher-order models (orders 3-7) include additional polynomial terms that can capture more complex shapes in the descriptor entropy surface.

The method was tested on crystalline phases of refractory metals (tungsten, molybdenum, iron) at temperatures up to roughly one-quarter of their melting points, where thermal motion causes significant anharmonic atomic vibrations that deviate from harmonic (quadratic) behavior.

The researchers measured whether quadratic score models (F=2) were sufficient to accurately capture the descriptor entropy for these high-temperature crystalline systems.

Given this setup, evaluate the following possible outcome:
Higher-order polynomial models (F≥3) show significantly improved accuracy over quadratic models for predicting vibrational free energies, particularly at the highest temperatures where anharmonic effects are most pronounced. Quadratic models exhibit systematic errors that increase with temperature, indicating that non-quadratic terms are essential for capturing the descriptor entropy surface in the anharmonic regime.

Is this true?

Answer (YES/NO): NO